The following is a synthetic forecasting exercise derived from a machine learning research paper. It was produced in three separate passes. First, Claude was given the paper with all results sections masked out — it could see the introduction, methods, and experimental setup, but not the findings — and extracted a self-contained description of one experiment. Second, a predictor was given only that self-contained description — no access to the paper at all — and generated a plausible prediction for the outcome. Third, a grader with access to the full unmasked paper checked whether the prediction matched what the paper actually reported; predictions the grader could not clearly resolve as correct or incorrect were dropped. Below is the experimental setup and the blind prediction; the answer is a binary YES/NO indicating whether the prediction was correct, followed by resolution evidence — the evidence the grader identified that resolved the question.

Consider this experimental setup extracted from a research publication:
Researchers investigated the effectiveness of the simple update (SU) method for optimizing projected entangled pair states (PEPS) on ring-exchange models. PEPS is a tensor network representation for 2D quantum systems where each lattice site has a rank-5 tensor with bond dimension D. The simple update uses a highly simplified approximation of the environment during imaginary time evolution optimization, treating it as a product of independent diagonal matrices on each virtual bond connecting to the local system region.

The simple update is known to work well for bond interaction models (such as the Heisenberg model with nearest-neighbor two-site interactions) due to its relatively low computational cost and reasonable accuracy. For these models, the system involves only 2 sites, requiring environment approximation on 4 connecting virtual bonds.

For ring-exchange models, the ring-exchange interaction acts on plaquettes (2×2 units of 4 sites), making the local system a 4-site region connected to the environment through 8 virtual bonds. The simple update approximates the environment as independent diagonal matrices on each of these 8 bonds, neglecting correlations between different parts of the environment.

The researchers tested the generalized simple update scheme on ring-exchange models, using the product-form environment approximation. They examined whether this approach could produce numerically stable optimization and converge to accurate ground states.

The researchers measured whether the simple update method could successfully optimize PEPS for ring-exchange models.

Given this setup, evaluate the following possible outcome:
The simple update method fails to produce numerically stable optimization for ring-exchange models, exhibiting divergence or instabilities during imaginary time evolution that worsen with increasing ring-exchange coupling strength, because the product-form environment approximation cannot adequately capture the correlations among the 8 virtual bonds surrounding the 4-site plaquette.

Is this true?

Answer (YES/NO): NO